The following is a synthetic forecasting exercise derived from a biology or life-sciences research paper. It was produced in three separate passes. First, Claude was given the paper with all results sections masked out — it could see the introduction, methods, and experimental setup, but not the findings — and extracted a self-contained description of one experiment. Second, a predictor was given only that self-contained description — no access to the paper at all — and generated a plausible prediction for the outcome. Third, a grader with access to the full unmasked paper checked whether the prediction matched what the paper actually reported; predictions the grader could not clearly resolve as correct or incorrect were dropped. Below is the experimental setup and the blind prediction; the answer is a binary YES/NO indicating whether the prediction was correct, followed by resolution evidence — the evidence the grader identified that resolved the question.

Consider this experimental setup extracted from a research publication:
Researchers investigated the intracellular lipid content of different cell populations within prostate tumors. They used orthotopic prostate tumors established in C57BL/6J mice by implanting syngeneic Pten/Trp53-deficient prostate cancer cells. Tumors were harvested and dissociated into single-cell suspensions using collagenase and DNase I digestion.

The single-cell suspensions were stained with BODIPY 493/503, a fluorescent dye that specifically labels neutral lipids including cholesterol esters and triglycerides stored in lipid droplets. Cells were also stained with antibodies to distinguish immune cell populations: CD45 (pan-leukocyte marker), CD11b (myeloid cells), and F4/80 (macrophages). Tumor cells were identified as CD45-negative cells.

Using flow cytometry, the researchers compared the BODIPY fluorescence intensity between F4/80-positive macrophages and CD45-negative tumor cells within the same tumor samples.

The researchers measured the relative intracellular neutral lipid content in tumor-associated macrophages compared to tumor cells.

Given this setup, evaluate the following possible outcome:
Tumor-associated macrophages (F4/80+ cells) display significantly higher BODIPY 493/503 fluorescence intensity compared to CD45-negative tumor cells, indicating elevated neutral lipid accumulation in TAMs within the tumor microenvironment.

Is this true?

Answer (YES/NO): YES